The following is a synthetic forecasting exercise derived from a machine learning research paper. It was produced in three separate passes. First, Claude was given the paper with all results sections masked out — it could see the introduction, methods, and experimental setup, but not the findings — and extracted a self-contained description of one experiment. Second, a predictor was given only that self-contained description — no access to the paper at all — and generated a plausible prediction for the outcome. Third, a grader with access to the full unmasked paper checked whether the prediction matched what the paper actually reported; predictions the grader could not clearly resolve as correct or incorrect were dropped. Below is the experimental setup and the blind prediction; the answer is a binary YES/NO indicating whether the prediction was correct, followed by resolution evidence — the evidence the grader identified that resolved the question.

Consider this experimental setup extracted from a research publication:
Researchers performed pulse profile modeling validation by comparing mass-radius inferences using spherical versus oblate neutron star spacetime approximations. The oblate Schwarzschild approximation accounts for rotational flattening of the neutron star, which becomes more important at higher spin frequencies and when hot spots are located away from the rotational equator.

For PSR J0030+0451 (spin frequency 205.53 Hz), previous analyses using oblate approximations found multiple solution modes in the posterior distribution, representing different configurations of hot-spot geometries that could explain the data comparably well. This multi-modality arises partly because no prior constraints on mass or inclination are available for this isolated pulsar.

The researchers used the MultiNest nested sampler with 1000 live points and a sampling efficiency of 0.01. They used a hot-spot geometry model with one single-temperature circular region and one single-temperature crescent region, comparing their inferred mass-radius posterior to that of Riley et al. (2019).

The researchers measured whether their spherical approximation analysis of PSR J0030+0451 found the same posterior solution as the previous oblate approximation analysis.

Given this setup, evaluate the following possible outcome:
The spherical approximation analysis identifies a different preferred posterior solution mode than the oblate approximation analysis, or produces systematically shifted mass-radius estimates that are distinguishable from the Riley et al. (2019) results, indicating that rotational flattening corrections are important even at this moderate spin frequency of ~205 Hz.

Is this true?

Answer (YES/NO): NO